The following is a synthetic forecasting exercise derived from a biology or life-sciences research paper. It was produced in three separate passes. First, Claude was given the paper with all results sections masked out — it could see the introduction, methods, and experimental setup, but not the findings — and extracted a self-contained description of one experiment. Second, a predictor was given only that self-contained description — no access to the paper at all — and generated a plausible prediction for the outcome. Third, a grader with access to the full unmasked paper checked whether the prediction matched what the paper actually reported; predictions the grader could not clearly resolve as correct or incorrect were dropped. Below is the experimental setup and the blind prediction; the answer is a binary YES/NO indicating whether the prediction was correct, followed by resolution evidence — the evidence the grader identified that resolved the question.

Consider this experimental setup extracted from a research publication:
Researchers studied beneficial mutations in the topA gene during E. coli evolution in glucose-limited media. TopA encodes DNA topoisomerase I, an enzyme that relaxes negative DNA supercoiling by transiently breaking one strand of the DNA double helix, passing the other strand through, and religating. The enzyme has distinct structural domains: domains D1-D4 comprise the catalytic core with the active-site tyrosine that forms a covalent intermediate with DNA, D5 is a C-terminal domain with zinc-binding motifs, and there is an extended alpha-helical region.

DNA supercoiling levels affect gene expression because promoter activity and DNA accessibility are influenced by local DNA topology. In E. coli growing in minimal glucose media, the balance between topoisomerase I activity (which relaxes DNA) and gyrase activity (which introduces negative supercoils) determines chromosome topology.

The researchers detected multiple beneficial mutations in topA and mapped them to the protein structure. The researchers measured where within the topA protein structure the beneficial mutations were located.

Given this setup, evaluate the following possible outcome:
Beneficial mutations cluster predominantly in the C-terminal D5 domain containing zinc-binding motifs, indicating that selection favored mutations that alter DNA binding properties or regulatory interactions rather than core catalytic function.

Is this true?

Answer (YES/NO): NO